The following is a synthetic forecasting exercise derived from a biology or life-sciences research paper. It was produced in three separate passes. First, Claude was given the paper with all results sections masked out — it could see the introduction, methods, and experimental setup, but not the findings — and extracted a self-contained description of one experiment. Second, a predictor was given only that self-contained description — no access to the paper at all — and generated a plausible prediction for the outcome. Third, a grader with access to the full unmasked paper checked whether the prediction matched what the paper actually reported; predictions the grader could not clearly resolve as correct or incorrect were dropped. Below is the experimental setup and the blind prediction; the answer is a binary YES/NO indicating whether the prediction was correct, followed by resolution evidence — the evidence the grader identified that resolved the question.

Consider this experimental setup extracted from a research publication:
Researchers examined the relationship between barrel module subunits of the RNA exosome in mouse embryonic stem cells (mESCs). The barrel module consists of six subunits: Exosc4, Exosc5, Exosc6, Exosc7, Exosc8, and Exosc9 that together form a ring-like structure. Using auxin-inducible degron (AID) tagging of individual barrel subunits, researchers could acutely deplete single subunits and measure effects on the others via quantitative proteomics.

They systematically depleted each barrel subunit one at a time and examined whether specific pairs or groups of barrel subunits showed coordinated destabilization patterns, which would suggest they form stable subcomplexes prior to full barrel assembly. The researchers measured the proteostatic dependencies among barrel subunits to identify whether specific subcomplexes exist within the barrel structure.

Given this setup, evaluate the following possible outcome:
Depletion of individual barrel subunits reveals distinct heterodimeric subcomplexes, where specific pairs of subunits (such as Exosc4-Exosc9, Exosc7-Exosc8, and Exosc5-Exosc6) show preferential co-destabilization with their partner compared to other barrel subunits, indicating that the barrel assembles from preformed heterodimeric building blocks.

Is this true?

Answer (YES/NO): NO